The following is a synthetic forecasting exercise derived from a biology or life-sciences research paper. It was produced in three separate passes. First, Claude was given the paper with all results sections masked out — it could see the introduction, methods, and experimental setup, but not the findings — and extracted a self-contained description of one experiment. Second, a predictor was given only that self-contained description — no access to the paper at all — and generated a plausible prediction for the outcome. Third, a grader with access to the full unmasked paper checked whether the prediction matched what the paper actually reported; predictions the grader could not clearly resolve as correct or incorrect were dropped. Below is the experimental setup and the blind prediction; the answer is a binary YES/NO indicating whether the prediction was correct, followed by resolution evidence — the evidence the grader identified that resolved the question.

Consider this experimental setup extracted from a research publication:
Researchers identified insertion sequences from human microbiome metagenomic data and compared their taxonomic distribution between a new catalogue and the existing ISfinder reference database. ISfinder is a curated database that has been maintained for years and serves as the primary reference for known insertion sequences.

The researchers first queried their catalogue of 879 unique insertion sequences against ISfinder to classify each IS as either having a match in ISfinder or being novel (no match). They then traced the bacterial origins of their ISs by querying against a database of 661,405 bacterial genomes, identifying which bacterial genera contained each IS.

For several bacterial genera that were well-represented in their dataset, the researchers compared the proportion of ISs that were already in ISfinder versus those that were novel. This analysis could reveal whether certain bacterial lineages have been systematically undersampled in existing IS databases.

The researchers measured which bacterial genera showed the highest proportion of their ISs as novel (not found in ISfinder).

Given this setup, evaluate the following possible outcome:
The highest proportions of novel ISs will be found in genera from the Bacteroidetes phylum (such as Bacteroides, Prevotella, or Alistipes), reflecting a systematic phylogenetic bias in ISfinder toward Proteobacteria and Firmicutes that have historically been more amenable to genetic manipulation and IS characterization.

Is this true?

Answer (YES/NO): NO